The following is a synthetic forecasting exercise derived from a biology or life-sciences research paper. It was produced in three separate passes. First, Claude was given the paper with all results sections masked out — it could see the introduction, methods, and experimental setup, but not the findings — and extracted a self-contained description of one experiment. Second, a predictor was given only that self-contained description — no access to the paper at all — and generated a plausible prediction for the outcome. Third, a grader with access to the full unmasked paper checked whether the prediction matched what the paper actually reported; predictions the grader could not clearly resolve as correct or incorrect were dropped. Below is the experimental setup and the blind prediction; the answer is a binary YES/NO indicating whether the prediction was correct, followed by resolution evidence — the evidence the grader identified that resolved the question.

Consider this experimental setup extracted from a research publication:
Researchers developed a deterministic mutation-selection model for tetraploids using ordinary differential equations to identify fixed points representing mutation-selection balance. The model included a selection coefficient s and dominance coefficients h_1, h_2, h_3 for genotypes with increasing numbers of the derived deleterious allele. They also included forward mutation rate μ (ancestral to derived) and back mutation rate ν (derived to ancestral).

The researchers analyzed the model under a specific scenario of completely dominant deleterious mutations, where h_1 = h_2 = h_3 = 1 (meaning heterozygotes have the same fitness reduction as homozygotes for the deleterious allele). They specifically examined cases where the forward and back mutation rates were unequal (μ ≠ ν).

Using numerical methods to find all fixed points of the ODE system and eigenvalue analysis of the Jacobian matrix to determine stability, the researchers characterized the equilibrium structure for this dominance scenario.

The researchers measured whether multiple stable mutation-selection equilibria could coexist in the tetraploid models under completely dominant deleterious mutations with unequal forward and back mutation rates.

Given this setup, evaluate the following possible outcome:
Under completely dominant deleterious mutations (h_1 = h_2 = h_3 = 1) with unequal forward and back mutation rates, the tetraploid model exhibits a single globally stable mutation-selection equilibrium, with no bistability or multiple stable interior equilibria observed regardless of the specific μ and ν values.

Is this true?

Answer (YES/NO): NO